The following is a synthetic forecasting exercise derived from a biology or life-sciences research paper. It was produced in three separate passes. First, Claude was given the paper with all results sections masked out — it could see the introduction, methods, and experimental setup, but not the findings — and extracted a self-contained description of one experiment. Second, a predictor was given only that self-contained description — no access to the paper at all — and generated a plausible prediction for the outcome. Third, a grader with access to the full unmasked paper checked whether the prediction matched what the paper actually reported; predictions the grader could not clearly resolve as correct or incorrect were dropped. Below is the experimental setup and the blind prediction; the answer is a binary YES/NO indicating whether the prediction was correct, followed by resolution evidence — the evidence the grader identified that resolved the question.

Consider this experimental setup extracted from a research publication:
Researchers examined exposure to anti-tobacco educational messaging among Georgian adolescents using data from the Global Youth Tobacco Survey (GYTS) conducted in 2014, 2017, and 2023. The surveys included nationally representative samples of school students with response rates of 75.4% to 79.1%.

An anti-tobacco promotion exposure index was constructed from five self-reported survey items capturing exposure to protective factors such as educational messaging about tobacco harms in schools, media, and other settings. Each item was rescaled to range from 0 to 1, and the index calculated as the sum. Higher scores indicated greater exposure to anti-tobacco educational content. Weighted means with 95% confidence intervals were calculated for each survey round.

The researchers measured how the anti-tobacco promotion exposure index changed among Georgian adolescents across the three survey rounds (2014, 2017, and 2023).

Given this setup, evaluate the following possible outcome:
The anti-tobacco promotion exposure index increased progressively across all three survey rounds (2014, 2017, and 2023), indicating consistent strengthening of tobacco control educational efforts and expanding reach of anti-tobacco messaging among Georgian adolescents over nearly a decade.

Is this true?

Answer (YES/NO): NO